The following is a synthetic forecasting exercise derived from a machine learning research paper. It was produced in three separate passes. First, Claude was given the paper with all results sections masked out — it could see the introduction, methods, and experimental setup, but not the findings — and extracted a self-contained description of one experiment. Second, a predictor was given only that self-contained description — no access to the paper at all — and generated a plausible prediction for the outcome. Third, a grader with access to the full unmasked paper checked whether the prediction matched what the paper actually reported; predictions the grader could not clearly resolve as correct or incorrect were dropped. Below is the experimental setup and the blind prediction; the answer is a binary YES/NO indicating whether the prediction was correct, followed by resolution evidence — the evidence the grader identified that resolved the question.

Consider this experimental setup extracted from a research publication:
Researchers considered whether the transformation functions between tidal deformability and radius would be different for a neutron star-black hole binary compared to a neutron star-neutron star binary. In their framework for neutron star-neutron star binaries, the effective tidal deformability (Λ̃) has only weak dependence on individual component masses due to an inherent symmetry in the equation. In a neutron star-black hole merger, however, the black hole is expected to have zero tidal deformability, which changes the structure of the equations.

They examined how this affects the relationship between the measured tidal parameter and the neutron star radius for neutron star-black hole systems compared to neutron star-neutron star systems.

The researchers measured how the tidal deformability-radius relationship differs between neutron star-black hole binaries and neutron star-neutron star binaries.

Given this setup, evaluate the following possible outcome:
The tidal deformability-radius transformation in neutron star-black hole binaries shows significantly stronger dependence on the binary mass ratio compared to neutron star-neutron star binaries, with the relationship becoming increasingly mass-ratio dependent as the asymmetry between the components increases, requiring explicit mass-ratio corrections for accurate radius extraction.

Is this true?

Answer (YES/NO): NO